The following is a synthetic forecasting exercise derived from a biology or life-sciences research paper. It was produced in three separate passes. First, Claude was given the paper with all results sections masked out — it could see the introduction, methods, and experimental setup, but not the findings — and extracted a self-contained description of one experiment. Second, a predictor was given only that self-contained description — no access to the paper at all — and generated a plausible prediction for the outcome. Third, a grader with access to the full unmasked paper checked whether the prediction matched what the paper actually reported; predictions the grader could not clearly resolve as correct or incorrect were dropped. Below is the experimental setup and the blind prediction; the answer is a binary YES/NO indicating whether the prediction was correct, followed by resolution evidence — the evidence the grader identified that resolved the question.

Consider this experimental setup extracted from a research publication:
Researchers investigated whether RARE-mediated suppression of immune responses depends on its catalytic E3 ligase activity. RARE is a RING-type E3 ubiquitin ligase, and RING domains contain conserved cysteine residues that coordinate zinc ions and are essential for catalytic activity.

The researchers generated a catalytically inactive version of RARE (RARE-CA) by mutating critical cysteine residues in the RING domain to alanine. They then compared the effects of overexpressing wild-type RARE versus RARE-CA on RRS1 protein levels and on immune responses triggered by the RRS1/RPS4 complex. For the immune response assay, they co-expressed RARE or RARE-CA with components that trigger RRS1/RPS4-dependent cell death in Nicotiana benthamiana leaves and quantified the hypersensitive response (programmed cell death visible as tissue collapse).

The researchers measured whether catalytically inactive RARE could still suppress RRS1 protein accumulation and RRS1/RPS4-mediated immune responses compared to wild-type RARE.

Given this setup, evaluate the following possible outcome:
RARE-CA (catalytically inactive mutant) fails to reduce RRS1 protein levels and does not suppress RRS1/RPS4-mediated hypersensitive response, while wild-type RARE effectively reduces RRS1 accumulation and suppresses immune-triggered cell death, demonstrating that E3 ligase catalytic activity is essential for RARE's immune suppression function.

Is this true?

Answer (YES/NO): YES